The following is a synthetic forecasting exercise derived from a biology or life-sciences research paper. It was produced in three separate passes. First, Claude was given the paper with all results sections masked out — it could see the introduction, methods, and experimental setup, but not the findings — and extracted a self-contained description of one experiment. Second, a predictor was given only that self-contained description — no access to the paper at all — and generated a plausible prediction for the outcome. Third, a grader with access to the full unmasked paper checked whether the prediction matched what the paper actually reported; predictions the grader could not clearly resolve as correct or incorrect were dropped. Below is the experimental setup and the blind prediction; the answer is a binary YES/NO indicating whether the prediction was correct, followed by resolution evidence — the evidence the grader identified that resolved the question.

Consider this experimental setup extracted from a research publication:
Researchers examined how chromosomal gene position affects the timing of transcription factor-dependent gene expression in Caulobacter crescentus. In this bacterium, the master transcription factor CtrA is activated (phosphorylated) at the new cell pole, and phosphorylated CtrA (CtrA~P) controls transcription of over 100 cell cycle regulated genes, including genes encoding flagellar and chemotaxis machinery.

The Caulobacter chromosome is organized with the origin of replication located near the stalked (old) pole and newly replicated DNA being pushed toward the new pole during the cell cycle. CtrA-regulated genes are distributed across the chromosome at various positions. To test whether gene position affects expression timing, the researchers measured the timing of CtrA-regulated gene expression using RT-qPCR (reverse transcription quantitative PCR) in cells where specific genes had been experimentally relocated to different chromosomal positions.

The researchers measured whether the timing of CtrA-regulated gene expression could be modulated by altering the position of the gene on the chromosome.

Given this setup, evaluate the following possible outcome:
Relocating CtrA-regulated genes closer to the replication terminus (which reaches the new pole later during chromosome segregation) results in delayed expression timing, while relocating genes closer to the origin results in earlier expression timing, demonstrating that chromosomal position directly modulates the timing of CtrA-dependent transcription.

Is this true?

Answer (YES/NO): YES